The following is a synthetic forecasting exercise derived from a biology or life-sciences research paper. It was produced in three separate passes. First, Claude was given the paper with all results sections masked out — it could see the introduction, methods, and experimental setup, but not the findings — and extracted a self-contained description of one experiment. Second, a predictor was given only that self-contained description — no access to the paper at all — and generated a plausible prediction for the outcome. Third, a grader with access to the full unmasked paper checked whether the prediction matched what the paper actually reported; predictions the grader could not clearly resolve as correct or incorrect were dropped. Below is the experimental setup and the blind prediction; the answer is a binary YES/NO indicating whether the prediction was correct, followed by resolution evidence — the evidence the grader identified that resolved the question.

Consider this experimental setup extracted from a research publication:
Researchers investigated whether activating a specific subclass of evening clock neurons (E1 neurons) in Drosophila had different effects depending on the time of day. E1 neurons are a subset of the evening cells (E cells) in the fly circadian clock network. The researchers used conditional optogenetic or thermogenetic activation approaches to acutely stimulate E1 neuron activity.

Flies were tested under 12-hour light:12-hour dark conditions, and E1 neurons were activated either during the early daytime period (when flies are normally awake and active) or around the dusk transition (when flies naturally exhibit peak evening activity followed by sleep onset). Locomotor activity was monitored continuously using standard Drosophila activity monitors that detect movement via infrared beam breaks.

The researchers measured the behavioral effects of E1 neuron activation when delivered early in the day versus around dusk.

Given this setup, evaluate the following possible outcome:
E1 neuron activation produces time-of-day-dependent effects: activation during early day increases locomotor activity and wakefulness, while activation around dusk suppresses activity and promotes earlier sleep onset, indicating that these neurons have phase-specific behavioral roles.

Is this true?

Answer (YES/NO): NO